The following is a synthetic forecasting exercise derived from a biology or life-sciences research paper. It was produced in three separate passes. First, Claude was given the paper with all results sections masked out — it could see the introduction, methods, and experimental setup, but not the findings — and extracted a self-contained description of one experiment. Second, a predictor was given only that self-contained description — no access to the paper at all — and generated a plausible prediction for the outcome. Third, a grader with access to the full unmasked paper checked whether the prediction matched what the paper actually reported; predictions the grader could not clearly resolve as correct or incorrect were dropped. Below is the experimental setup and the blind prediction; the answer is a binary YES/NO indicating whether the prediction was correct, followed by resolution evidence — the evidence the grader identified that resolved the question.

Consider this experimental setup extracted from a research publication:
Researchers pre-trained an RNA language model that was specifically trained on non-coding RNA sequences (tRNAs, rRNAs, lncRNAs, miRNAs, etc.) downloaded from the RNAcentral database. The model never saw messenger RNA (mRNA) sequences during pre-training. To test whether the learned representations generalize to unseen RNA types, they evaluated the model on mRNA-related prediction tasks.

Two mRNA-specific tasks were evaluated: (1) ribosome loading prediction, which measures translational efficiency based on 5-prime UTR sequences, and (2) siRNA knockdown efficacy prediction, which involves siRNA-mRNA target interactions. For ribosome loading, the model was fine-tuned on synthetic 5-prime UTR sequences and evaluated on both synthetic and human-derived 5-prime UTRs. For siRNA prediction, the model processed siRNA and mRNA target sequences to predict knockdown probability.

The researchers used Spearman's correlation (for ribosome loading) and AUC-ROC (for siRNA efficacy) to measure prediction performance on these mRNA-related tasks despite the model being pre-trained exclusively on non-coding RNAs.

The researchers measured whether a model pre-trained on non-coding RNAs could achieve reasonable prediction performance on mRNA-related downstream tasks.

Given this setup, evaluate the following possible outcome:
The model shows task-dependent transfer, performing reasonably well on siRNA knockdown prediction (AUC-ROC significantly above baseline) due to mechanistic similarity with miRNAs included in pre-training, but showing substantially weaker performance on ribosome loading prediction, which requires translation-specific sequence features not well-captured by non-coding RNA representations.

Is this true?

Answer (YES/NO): NO